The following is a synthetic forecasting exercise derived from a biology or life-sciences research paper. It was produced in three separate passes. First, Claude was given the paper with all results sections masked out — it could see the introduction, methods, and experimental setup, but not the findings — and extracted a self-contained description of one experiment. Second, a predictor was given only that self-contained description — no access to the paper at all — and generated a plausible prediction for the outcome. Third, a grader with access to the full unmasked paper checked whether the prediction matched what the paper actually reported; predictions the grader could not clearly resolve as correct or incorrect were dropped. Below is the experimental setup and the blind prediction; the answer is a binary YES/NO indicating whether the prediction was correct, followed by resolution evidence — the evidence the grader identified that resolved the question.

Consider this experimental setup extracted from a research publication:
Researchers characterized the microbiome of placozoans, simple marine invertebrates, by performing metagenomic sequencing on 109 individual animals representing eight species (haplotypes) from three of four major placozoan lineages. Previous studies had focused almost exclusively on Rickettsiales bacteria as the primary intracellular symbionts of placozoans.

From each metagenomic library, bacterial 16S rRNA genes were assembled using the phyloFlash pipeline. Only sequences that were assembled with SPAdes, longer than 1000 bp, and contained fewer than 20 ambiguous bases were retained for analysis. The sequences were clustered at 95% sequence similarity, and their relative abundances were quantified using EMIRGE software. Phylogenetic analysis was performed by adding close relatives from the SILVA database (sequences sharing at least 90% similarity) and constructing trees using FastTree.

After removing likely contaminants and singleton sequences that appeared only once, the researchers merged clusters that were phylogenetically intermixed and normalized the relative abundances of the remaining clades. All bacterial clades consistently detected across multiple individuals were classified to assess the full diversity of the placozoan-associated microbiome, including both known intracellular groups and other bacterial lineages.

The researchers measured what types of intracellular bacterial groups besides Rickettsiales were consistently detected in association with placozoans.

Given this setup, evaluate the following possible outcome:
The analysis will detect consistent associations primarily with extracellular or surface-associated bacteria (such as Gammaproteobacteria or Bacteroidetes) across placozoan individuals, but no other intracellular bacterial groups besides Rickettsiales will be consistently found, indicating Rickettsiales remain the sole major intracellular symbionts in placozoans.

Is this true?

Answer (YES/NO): NO